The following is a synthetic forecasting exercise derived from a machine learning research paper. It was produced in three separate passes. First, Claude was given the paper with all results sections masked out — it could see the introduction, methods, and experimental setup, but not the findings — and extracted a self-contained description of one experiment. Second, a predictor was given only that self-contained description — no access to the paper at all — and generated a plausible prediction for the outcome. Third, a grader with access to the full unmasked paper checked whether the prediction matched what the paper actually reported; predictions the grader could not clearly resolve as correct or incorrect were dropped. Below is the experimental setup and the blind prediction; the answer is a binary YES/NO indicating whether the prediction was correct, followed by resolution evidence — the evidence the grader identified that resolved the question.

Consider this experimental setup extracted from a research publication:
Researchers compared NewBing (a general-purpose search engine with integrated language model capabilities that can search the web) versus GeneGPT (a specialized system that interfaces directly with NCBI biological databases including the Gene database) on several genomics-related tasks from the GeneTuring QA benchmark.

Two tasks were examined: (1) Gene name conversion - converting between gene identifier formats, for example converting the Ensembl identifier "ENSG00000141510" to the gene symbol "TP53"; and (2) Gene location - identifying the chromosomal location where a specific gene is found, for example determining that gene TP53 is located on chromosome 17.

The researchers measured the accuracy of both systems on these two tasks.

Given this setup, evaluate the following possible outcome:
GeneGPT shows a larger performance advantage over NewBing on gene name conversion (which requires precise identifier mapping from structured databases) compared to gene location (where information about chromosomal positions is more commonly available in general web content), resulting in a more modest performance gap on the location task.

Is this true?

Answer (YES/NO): NO